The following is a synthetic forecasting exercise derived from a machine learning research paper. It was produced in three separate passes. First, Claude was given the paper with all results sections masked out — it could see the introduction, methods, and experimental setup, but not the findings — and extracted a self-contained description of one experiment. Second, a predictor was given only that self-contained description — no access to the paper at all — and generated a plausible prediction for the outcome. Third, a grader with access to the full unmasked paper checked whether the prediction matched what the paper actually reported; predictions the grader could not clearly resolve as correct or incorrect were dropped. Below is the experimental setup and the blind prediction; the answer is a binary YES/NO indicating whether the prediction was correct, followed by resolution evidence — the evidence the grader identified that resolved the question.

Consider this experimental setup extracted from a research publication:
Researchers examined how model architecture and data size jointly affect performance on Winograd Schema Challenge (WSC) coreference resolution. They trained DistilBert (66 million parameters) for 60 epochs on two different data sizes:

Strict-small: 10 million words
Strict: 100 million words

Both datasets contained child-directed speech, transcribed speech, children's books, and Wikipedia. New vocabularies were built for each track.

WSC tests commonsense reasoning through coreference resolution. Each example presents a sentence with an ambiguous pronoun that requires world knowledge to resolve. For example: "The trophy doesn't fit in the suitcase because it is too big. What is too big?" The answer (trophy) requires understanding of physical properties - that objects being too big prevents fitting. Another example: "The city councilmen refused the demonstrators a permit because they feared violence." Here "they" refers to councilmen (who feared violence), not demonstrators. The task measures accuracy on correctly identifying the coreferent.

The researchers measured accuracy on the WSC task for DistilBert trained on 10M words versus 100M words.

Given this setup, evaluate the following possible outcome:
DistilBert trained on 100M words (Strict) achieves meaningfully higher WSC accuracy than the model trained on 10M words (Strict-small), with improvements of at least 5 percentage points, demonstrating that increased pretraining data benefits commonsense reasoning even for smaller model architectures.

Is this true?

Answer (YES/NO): NO